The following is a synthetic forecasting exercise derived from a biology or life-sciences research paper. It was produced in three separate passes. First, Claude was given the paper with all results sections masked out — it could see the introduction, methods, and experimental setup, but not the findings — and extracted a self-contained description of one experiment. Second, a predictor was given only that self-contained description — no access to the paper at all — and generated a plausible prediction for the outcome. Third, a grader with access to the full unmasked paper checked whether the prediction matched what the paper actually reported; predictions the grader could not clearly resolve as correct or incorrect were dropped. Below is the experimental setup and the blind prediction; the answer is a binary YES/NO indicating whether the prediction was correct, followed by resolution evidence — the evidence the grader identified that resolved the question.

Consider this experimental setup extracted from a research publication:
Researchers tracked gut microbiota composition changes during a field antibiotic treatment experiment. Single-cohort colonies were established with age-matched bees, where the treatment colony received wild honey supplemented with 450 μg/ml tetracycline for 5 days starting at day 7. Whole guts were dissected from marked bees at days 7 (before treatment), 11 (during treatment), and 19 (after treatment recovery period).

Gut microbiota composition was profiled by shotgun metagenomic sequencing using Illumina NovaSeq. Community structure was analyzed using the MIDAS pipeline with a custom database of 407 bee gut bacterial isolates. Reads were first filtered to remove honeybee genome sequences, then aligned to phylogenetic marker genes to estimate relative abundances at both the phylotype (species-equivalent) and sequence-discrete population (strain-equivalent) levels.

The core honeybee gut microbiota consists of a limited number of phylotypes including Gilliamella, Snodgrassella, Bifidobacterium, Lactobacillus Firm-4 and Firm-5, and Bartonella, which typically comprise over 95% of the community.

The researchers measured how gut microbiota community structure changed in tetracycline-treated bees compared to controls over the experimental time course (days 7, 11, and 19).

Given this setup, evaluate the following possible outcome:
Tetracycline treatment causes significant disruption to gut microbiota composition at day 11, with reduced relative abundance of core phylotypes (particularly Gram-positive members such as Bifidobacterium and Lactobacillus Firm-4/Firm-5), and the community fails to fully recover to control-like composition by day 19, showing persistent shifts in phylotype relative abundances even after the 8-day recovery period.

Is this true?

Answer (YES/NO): NO